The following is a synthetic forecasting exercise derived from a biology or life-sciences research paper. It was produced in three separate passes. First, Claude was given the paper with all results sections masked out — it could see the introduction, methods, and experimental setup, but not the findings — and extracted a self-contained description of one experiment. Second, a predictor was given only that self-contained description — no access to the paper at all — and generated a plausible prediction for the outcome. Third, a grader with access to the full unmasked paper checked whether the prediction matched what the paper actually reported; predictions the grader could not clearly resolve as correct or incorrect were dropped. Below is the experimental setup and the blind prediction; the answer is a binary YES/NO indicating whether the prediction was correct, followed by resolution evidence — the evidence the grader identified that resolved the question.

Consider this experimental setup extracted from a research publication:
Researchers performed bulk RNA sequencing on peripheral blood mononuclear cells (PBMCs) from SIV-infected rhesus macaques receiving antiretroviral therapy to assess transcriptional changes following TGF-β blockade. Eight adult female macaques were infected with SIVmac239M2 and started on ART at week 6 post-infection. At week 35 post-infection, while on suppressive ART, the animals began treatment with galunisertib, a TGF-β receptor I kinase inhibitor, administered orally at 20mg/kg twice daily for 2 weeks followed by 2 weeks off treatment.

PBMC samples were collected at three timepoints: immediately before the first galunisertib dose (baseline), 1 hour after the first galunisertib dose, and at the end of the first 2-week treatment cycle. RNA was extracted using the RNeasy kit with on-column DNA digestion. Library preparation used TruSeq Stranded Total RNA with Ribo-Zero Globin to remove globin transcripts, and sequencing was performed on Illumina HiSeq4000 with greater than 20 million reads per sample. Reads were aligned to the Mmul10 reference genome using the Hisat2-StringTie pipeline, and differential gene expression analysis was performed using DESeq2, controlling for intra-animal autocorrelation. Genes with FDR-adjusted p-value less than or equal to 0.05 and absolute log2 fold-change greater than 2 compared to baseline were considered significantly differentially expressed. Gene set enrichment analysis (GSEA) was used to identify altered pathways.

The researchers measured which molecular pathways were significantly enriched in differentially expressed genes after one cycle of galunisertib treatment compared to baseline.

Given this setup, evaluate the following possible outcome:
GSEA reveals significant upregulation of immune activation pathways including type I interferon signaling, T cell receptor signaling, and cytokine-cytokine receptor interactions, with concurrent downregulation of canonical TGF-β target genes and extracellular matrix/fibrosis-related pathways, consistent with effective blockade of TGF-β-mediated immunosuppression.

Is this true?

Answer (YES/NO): NO